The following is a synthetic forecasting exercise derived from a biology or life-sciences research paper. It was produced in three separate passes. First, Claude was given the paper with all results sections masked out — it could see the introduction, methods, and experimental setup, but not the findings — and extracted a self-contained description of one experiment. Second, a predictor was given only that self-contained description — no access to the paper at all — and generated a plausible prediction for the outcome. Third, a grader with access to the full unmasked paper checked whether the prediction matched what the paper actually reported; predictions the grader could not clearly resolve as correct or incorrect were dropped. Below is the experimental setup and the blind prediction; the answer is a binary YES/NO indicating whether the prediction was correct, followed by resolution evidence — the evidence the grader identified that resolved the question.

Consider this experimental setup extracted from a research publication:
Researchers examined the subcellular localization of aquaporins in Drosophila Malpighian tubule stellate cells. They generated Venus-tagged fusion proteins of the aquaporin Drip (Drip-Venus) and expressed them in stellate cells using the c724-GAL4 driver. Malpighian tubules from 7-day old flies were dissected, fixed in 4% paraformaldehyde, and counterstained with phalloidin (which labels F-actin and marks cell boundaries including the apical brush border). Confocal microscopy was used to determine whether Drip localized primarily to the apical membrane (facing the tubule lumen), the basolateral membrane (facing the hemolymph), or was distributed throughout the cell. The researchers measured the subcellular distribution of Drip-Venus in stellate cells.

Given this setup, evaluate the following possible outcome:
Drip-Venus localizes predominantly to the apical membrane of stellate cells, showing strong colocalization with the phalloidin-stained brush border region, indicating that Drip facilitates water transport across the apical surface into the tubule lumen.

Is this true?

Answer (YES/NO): YES